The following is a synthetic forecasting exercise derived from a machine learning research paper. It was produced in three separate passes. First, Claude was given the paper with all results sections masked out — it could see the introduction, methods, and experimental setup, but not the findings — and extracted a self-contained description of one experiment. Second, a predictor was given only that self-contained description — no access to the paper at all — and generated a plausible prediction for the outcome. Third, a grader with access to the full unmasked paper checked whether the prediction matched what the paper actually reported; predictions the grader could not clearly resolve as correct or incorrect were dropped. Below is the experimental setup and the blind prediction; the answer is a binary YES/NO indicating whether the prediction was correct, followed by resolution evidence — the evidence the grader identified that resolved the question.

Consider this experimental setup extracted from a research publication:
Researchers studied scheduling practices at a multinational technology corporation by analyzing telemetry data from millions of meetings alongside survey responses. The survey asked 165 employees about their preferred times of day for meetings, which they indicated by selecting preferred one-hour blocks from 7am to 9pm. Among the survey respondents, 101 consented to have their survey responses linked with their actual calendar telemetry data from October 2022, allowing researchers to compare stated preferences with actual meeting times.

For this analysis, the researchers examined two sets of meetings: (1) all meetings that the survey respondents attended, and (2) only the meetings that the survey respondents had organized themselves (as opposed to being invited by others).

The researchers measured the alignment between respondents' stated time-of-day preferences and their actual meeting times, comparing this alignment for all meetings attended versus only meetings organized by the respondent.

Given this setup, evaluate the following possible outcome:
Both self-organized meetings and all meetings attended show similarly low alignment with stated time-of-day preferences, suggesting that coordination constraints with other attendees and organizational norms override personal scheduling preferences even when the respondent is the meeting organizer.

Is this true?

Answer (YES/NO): NO